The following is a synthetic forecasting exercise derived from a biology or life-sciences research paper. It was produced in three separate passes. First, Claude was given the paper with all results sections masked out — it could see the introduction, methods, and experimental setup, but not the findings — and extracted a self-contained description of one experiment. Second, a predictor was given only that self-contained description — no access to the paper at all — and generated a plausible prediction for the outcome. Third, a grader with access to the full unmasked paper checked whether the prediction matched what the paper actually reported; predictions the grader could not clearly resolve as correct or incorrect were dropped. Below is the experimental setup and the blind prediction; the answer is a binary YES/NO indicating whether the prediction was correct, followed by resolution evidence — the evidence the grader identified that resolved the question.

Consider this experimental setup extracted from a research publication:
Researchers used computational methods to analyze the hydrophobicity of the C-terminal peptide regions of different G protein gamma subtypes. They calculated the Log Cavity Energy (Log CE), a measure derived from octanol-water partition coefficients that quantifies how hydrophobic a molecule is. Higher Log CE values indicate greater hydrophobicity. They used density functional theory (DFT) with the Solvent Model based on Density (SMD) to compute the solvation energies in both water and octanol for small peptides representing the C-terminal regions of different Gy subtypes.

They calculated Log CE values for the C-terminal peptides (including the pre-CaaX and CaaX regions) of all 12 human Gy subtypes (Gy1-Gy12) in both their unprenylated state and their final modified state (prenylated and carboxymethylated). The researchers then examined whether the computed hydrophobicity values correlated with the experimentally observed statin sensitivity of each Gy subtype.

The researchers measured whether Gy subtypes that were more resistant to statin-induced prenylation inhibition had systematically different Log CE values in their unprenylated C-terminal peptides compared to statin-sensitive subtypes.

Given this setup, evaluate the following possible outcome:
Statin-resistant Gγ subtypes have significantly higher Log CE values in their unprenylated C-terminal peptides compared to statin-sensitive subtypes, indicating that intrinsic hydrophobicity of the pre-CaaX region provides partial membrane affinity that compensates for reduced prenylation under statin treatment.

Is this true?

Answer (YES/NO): YES